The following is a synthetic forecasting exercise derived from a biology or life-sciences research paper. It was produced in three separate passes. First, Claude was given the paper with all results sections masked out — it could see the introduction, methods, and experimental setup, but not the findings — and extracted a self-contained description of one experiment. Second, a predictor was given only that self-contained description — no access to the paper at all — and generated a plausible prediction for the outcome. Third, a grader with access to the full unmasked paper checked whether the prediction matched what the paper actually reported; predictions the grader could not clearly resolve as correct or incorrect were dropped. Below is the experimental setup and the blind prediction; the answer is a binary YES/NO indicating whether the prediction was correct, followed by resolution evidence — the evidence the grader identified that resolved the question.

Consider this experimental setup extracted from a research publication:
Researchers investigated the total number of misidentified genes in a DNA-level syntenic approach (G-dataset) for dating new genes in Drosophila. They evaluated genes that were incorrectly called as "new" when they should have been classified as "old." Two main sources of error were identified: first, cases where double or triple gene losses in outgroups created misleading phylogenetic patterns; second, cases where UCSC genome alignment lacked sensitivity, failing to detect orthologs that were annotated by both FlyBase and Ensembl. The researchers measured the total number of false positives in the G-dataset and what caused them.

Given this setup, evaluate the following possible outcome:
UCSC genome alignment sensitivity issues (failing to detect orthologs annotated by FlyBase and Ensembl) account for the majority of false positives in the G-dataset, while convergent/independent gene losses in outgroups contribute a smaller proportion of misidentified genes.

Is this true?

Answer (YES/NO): NO